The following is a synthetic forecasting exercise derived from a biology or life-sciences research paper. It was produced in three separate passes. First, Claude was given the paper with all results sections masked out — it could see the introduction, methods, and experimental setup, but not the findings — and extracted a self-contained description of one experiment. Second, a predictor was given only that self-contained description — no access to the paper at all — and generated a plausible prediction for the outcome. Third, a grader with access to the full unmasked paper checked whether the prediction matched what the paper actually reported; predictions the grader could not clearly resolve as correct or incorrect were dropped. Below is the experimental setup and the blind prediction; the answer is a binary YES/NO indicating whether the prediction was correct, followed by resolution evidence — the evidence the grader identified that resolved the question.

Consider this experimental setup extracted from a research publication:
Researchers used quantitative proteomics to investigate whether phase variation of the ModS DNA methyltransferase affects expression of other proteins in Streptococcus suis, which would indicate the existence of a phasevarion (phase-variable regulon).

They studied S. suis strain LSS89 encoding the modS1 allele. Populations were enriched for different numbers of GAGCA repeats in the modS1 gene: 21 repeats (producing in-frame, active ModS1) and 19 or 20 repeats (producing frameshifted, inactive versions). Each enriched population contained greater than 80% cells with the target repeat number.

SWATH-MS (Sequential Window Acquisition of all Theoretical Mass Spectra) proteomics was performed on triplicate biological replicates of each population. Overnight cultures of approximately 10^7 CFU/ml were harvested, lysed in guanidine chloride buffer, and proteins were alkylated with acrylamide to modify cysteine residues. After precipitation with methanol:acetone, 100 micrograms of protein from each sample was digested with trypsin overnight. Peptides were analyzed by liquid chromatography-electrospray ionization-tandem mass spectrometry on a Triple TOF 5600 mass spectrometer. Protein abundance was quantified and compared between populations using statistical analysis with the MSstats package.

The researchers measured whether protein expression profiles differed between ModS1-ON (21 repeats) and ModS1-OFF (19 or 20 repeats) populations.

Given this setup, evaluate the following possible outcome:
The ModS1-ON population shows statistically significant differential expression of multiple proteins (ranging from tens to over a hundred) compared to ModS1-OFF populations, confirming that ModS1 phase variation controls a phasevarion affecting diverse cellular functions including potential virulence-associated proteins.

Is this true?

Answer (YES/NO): NO